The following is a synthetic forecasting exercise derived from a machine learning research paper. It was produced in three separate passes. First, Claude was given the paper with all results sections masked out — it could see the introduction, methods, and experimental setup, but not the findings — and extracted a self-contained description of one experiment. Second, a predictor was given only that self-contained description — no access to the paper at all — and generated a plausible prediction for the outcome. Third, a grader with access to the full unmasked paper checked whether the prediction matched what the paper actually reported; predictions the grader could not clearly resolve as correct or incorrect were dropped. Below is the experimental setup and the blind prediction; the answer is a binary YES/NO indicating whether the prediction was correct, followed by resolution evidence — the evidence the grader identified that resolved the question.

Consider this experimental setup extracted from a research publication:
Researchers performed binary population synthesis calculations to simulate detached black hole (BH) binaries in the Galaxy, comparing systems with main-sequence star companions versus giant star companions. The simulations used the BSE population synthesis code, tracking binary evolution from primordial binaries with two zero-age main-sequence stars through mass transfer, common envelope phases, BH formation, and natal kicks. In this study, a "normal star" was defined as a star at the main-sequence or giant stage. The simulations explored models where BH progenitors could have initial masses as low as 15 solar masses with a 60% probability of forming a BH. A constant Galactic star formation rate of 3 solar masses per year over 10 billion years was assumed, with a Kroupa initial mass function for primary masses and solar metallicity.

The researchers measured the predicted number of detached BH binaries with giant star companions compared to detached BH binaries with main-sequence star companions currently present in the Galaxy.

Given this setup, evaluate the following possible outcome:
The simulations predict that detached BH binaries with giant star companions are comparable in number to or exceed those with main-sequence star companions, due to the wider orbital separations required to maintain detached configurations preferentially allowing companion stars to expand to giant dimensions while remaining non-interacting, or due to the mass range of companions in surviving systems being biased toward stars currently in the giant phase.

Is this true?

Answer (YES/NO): NO